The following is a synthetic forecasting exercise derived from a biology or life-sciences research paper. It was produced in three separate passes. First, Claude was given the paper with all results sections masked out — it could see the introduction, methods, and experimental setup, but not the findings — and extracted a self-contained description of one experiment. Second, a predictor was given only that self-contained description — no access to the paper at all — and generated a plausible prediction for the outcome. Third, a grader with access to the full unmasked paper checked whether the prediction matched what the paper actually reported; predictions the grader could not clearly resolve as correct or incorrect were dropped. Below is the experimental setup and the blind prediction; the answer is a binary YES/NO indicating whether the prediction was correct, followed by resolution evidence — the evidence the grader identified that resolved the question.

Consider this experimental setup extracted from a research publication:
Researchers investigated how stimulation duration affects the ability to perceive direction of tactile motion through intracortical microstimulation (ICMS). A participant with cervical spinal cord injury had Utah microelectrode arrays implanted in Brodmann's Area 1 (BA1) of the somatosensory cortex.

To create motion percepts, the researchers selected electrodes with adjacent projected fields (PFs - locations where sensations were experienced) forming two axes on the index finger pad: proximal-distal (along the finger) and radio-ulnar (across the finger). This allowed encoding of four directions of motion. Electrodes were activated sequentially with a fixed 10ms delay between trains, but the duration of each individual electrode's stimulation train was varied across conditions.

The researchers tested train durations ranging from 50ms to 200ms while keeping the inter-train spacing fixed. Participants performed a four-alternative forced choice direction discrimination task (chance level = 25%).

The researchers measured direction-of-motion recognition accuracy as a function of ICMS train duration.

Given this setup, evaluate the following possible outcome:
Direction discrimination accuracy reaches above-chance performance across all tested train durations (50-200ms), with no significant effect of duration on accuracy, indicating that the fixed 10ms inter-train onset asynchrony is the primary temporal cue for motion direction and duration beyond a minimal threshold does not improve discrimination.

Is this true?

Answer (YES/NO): NO